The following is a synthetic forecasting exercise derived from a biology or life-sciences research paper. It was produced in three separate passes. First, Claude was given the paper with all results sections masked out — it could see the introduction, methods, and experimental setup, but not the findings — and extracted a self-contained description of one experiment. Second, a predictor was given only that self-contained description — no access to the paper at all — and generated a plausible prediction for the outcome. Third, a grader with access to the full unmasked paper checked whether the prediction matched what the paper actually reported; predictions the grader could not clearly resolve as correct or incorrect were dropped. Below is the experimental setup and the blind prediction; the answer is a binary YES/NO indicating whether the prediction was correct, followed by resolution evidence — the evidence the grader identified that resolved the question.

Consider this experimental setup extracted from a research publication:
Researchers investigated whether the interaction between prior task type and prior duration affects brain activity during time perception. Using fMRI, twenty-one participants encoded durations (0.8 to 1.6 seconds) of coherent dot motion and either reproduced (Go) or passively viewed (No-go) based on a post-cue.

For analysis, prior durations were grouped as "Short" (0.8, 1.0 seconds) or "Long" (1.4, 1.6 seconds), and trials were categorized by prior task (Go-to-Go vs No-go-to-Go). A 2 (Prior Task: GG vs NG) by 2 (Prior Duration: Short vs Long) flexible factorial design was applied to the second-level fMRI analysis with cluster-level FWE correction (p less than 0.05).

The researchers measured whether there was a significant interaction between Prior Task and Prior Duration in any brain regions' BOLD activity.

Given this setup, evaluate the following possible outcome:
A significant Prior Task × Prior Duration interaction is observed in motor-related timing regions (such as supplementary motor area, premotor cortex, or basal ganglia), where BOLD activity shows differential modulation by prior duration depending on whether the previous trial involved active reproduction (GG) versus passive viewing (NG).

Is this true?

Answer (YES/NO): NO